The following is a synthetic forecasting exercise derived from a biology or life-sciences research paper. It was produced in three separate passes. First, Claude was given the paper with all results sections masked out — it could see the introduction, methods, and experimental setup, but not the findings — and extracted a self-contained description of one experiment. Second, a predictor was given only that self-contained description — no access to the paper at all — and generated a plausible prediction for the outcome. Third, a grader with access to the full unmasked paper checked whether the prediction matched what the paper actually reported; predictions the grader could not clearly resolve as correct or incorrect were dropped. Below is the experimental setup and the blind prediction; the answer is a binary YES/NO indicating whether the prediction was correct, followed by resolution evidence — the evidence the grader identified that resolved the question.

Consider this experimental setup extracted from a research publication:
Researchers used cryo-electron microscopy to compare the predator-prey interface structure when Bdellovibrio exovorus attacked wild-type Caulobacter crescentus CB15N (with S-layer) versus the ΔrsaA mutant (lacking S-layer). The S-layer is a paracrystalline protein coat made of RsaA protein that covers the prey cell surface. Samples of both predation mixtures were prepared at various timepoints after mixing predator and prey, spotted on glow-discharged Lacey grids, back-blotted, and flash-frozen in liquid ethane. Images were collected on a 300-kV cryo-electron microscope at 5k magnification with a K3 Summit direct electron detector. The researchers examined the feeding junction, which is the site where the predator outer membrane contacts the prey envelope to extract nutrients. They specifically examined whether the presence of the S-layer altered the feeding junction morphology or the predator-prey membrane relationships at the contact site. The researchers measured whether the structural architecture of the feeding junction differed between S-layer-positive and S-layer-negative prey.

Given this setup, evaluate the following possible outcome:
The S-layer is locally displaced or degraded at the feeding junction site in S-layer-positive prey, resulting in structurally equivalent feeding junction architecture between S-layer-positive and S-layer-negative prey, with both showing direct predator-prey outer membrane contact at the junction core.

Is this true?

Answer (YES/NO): NO